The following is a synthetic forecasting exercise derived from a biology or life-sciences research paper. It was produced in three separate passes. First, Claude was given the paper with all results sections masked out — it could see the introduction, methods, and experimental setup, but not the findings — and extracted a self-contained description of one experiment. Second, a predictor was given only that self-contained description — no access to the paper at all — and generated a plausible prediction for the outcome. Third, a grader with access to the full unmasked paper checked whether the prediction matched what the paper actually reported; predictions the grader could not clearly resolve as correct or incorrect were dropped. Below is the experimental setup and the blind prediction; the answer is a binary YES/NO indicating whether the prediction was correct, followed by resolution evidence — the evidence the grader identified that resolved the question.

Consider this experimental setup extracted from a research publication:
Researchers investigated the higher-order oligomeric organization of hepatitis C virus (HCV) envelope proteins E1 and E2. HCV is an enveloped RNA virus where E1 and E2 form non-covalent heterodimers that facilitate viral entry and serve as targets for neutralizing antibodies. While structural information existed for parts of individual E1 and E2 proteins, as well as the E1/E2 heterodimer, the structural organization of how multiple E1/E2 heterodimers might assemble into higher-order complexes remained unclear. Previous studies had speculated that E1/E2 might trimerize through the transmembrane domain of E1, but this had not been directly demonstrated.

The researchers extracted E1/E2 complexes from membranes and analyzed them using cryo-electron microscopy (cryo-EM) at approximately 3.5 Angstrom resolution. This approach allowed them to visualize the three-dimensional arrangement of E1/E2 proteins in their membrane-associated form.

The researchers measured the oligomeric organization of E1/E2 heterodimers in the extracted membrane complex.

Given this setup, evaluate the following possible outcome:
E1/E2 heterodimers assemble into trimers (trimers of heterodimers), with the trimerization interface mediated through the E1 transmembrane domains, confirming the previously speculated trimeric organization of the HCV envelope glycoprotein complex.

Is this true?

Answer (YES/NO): NO